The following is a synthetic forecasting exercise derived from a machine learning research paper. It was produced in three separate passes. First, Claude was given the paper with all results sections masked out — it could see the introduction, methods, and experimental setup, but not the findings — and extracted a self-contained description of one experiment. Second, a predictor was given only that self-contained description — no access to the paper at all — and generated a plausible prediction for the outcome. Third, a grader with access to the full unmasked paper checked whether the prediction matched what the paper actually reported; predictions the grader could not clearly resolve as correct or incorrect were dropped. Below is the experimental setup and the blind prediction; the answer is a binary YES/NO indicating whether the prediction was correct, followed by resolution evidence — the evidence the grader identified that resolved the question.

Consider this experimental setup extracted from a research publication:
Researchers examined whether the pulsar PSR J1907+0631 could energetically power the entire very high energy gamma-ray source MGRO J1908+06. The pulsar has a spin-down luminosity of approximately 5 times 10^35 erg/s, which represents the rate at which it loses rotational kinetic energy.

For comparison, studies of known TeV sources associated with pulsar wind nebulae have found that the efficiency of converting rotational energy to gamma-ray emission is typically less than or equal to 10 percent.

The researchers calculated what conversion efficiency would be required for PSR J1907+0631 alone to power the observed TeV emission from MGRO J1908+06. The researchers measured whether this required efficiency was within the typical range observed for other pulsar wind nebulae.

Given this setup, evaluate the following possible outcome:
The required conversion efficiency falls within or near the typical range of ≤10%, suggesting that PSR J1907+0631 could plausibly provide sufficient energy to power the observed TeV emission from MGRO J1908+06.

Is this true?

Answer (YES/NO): YES